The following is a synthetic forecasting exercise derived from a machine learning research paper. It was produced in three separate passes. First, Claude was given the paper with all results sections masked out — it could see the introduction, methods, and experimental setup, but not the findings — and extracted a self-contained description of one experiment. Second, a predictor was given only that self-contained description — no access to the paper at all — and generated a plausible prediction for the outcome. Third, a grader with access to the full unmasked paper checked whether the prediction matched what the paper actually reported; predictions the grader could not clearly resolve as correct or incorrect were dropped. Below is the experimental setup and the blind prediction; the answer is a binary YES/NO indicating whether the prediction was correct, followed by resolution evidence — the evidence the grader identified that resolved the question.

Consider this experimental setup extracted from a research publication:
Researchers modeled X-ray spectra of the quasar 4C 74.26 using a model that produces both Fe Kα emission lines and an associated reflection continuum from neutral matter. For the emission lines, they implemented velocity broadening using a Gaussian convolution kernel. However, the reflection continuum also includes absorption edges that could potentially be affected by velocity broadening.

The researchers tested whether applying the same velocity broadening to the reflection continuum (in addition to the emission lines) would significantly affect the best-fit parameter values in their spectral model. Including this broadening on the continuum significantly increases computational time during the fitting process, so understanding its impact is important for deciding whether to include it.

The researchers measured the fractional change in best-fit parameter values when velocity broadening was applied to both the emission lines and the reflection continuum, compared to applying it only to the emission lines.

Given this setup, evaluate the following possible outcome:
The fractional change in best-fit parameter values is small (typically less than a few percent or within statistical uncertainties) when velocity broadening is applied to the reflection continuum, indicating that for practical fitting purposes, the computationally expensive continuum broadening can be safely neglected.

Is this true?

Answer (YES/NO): YES